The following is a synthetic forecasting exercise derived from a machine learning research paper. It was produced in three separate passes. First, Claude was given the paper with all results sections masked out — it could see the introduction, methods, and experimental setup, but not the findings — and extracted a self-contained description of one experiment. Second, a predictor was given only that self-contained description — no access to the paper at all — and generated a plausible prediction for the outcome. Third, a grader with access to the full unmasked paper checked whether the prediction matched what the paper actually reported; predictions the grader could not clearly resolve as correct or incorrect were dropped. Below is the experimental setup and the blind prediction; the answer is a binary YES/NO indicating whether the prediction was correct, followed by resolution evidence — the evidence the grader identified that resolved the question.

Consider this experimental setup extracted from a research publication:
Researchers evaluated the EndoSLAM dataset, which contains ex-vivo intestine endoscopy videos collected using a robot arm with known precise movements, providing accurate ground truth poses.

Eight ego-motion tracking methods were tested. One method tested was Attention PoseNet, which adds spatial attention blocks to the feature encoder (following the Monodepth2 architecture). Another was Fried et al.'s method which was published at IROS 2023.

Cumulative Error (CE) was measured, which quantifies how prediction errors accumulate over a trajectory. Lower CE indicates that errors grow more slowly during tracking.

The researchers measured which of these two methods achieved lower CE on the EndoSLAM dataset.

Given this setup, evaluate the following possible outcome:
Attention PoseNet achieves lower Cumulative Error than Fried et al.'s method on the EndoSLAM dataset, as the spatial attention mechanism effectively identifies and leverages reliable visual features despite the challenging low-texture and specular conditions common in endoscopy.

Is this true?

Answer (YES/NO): YES